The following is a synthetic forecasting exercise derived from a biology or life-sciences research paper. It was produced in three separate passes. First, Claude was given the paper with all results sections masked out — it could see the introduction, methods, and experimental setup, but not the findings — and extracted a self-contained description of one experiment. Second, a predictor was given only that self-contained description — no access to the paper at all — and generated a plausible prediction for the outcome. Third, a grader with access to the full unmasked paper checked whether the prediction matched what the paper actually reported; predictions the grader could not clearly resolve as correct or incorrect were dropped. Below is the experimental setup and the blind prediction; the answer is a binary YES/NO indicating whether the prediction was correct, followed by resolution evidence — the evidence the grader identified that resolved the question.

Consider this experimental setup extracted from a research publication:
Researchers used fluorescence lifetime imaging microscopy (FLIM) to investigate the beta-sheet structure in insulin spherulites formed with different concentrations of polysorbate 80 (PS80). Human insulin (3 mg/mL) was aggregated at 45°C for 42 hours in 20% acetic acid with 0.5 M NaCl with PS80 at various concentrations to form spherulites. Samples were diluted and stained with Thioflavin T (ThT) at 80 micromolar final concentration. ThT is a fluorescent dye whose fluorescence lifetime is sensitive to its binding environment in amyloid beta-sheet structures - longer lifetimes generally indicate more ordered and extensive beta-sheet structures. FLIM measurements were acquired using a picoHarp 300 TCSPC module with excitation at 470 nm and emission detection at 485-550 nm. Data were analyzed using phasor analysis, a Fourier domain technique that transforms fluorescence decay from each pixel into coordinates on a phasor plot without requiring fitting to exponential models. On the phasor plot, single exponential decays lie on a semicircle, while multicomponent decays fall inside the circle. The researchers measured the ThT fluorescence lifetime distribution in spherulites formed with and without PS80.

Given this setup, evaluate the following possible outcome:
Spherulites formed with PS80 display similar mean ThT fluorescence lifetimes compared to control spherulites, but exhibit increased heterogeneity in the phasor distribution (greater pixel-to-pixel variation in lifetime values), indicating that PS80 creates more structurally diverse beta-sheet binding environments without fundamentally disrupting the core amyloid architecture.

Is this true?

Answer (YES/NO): NO